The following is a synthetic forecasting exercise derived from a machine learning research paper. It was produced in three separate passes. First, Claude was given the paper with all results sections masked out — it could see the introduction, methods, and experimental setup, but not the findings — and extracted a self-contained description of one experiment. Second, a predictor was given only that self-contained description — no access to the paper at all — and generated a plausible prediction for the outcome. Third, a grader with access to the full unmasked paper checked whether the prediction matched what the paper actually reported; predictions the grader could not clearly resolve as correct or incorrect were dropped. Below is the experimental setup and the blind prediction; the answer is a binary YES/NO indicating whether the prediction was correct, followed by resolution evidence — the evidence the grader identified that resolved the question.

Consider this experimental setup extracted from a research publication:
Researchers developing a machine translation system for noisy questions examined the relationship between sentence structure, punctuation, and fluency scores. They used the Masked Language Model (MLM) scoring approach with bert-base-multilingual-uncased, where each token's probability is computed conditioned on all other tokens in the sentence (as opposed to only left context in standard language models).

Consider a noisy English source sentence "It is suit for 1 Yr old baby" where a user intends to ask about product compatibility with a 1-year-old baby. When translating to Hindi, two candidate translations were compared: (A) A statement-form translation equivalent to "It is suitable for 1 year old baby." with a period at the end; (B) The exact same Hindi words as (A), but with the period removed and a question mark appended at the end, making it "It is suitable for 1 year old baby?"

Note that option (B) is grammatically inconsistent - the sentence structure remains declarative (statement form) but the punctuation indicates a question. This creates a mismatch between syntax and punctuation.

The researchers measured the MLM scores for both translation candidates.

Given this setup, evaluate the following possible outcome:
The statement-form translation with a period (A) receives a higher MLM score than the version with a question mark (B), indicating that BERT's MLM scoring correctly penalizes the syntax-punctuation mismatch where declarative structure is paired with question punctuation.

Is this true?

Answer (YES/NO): YES